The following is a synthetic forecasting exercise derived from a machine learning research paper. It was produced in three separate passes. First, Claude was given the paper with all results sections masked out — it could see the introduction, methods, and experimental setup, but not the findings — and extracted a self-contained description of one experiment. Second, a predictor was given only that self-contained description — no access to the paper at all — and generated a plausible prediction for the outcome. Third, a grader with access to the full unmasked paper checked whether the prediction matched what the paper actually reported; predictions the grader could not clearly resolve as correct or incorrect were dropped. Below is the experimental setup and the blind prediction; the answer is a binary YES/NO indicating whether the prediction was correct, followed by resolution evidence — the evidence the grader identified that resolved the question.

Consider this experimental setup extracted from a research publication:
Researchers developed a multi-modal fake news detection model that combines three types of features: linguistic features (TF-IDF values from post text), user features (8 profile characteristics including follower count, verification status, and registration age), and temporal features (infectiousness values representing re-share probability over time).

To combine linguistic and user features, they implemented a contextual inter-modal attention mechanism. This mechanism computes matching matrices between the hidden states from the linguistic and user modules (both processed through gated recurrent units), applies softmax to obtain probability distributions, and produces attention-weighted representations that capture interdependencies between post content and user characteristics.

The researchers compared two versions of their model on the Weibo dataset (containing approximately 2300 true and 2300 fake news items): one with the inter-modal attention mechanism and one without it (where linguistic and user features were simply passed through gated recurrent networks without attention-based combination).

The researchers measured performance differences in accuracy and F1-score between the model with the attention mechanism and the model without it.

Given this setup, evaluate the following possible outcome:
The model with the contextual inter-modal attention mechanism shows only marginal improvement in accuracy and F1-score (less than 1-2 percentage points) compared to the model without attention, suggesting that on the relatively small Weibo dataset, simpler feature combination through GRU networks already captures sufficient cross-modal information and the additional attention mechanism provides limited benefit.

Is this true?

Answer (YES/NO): NO